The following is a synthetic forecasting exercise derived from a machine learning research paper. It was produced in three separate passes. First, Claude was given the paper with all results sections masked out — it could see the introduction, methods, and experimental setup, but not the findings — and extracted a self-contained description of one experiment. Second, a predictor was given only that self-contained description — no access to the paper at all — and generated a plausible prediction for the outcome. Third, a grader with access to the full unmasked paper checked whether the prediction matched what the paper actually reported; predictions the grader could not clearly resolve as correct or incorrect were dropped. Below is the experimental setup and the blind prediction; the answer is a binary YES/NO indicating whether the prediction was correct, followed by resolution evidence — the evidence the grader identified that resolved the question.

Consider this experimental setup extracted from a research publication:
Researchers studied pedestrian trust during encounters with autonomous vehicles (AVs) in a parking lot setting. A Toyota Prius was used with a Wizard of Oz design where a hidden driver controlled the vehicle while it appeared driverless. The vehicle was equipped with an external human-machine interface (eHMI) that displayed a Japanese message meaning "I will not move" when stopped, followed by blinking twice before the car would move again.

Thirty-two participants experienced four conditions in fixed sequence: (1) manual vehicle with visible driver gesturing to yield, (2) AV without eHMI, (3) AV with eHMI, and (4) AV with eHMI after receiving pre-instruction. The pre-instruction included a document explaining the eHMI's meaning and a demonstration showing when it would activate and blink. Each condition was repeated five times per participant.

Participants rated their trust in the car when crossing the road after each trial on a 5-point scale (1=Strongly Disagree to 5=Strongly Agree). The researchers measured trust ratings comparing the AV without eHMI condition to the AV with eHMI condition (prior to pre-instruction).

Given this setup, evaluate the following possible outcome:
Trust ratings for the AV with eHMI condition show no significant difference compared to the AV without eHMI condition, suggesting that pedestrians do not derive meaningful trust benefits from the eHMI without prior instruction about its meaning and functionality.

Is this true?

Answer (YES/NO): NO